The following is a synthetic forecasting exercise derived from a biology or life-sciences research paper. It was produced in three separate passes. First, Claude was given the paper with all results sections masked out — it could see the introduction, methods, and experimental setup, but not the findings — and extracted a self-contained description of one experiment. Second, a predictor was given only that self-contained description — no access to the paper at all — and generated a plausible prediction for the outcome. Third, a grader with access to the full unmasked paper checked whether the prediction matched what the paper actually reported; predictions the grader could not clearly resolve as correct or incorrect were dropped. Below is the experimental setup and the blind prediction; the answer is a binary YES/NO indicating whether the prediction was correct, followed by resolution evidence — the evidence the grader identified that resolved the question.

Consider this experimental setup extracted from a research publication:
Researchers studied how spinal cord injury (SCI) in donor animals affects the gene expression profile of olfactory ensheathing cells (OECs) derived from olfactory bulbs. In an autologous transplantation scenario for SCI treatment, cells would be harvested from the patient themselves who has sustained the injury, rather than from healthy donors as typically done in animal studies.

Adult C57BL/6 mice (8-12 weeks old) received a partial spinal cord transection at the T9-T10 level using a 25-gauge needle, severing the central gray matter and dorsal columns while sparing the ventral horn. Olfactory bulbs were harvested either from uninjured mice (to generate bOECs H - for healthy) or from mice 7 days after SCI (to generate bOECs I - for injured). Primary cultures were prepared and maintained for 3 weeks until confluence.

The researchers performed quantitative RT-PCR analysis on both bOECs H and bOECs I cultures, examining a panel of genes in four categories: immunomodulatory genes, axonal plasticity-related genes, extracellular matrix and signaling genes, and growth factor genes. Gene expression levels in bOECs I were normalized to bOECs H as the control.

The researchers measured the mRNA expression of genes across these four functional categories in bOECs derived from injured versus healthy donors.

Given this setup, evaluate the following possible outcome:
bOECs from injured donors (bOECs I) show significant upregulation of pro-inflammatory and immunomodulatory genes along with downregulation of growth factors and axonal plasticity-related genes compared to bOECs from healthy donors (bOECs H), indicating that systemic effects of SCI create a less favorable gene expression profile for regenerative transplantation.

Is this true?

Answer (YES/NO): NO